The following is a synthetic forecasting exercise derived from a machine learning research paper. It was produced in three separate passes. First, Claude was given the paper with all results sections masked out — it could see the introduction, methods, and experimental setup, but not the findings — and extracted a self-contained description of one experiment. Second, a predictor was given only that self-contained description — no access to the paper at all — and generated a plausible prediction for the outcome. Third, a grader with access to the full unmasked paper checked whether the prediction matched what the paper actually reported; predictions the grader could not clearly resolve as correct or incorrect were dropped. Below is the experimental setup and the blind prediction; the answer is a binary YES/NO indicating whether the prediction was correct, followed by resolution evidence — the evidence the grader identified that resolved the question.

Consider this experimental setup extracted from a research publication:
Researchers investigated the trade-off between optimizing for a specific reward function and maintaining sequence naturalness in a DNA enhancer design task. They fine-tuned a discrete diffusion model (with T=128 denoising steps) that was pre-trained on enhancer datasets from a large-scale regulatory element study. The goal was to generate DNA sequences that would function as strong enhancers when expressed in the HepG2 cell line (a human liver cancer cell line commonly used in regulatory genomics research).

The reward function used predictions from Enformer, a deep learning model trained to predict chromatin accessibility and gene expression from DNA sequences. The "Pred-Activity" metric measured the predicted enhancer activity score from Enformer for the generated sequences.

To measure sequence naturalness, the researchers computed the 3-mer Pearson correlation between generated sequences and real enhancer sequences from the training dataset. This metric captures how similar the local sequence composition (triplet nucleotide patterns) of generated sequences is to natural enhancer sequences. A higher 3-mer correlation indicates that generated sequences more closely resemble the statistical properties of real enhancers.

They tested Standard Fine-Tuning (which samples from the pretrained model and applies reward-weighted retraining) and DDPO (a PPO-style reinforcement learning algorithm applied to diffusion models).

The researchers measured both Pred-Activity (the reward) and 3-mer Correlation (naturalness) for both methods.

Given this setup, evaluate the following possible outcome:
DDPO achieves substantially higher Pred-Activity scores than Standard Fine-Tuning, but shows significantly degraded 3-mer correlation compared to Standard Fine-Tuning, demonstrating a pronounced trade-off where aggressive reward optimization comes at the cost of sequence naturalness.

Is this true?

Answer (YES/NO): YES